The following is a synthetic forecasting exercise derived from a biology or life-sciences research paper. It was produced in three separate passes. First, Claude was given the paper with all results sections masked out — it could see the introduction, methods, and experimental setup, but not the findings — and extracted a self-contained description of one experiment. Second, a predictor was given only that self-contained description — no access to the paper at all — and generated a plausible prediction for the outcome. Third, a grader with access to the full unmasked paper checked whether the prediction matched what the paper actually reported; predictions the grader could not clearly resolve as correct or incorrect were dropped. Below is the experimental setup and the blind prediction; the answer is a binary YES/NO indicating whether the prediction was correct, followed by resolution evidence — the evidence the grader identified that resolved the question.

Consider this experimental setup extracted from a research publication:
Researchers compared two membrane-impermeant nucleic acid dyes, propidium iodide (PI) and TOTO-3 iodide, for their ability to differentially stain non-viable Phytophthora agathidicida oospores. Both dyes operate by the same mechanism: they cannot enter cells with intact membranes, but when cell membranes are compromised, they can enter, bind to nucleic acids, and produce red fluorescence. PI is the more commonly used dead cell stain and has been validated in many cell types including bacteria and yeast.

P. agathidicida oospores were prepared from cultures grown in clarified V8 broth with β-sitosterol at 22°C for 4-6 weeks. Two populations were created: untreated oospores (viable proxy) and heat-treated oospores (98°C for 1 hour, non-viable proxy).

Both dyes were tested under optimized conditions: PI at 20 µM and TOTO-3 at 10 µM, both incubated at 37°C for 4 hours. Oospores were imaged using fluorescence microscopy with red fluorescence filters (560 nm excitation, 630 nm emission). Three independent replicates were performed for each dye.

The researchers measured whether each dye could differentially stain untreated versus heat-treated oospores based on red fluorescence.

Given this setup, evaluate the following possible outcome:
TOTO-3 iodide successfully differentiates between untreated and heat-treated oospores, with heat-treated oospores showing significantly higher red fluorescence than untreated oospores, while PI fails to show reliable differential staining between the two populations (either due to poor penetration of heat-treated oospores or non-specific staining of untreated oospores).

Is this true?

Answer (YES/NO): YES